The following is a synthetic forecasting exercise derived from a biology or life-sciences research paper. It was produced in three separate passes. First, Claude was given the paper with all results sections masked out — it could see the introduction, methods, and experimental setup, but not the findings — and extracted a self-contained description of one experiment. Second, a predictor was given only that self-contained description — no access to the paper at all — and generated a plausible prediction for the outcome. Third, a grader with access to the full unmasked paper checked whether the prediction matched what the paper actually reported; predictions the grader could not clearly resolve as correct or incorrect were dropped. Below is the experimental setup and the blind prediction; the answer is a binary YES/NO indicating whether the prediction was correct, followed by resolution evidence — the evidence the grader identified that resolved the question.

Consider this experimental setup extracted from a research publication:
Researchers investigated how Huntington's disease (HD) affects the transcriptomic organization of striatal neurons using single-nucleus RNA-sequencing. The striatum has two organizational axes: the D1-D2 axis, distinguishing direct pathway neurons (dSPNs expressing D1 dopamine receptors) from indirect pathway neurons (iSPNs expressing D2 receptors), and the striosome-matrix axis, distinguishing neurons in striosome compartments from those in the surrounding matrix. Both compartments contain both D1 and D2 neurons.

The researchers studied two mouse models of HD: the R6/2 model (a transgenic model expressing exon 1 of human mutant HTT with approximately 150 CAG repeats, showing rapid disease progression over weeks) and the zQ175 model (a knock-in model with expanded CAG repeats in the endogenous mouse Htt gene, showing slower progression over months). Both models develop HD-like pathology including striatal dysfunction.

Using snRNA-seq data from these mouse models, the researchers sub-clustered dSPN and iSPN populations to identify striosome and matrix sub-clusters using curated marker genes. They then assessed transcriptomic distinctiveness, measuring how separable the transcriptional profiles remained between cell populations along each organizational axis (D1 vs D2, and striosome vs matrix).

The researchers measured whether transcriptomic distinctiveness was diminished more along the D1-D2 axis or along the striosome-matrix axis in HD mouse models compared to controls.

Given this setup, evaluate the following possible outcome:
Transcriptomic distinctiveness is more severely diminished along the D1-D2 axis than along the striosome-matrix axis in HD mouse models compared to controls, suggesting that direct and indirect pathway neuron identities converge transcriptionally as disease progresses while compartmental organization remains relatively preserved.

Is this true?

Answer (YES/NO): NO